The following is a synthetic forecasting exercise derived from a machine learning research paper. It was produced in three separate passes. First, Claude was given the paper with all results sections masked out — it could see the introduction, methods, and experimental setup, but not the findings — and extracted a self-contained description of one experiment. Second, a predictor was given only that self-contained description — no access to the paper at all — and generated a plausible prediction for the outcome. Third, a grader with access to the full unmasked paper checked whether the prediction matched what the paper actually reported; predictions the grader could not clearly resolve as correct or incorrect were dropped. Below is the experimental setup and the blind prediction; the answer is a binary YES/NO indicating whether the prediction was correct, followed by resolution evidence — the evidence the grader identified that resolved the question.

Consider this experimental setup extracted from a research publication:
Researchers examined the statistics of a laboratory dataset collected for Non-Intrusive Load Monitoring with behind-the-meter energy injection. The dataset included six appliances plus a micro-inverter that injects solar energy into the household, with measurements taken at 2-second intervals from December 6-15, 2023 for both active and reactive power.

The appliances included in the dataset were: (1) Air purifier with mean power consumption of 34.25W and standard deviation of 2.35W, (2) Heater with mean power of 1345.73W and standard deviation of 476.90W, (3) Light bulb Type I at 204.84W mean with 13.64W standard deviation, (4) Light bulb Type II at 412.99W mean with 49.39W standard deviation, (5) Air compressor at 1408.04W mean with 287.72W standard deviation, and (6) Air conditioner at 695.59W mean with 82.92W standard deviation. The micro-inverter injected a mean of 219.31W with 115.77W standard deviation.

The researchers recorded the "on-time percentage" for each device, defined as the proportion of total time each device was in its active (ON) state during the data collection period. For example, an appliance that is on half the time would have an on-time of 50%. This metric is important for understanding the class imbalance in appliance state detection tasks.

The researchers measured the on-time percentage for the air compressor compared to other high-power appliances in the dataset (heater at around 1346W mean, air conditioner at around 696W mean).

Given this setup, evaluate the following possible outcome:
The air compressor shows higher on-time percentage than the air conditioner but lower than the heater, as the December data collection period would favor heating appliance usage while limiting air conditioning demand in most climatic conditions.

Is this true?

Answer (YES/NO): NO